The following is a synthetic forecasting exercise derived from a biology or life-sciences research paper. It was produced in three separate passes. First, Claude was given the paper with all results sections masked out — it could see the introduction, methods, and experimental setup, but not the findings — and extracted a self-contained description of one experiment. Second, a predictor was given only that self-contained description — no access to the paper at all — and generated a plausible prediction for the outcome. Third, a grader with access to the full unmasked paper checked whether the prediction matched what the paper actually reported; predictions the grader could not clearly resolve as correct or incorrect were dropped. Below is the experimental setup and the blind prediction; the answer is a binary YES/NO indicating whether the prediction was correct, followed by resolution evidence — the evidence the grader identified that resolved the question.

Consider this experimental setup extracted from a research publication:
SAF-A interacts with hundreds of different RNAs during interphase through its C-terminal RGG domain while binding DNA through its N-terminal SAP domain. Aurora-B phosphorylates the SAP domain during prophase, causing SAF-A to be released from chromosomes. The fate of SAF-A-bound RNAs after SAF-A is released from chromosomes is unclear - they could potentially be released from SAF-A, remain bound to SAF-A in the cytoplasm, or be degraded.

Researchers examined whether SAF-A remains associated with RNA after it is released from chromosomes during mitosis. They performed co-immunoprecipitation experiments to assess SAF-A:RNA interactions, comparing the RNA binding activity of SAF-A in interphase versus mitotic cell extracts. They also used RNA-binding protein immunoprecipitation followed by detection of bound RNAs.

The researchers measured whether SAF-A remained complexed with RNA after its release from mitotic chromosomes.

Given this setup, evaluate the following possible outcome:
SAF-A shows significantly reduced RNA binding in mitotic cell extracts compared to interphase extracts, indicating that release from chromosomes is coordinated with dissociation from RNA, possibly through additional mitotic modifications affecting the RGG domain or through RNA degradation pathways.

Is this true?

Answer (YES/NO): NO